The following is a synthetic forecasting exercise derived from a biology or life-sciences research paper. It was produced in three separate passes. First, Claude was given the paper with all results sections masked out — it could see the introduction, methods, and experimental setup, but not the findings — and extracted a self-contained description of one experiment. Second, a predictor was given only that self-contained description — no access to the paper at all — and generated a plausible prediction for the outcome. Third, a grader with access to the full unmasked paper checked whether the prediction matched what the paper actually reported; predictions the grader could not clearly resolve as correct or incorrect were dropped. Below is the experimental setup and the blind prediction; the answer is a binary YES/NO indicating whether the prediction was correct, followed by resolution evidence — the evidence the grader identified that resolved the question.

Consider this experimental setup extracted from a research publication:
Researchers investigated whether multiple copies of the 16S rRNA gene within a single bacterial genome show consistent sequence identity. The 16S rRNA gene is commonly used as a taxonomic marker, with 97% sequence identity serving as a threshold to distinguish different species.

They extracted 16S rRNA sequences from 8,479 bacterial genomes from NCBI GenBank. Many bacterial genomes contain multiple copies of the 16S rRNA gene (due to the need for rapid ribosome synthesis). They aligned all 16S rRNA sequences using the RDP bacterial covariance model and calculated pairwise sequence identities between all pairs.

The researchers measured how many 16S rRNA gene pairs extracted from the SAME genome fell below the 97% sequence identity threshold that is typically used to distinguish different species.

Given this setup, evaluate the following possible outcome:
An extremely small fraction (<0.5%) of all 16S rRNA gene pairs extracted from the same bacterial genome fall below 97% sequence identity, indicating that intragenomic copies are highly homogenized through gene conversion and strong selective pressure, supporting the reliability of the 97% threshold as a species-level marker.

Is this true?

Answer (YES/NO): NO